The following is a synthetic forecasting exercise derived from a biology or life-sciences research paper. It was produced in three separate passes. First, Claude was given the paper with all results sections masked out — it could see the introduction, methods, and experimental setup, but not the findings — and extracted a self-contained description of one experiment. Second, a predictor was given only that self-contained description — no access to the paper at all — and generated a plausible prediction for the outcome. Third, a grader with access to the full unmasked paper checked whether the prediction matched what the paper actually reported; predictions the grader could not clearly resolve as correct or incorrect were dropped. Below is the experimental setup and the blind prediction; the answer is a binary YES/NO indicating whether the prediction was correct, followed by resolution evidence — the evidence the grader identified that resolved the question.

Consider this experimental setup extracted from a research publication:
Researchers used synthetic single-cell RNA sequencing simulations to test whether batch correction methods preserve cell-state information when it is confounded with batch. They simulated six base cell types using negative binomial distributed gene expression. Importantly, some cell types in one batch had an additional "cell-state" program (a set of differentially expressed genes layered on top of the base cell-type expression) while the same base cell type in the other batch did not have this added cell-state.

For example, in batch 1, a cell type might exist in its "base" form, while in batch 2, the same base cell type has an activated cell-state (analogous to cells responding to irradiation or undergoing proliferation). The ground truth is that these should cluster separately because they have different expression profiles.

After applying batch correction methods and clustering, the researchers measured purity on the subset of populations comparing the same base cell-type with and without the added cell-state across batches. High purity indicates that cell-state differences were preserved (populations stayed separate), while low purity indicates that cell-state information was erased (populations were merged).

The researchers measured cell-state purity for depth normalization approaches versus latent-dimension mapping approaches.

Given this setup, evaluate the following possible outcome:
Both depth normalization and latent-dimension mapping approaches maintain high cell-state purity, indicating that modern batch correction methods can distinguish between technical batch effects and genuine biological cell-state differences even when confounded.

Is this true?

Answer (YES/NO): NO